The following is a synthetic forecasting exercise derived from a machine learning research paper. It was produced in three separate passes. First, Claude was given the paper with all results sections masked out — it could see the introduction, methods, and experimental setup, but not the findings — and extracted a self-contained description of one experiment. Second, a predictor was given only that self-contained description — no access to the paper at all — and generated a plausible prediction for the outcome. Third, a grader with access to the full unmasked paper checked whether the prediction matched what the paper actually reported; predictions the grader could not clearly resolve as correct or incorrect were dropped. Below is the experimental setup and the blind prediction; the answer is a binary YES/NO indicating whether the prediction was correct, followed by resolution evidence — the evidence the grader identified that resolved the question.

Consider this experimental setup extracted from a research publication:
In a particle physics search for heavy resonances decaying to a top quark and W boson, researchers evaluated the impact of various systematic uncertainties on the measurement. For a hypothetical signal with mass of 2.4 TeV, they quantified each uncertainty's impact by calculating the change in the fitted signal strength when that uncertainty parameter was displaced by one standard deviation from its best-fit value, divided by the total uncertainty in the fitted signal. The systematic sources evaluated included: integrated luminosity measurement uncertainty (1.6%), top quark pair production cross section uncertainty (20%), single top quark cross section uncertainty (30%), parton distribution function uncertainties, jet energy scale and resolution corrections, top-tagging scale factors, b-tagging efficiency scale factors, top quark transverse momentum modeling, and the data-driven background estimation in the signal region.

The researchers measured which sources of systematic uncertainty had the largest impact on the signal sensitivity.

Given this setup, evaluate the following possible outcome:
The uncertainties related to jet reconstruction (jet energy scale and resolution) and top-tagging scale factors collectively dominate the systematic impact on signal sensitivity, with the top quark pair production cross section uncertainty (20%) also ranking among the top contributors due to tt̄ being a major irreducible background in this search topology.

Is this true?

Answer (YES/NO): NO